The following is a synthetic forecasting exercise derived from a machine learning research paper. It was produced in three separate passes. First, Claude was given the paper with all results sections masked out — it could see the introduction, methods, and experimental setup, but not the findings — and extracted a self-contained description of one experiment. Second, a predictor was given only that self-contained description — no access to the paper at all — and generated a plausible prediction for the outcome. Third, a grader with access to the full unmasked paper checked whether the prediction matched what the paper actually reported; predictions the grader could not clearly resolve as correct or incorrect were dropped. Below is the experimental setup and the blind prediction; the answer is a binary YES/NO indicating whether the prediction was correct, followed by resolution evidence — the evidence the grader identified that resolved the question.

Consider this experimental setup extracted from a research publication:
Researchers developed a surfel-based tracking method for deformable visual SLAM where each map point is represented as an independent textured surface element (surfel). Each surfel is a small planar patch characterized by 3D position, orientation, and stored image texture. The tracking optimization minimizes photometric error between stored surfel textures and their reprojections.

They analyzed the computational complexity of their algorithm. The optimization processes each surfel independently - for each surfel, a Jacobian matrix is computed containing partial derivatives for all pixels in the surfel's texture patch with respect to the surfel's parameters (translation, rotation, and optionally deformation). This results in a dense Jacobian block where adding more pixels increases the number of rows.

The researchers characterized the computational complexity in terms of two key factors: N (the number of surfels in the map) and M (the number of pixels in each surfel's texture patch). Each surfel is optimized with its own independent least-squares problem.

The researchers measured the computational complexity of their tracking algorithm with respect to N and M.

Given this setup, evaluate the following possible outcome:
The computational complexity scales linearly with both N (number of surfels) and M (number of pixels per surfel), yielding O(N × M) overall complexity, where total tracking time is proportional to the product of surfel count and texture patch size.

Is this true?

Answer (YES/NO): NO